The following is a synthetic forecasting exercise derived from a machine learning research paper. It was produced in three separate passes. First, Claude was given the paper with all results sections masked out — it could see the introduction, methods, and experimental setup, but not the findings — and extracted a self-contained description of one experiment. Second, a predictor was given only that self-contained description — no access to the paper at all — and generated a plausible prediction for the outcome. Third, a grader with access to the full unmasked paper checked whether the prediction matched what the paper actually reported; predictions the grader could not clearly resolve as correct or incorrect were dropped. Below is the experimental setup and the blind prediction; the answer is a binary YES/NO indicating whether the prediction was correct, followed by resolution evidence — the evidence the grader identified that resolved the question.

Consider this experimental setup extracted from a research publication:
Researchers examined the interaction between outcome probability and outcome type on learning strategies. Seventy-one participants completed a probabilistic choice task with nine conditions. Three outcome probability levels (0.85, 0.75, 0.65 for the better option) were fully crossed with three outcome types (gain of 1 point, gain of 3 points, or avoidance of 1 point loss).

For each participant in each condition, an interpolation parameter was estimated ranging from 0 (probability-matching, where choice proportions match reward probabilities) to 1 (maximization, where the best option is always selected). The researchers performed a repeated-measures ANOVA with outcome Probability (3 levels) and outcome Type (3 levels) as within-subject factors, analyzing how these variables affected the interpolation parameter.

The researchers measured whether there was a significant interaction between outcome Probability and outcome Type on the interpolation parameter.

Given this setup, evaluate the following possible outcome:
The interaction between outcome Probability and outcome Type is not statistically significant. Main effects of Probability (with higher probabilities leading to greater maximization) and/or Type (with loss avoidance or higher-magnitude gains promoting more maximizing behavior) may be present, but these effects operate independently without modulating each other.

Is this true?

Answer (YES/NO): YES